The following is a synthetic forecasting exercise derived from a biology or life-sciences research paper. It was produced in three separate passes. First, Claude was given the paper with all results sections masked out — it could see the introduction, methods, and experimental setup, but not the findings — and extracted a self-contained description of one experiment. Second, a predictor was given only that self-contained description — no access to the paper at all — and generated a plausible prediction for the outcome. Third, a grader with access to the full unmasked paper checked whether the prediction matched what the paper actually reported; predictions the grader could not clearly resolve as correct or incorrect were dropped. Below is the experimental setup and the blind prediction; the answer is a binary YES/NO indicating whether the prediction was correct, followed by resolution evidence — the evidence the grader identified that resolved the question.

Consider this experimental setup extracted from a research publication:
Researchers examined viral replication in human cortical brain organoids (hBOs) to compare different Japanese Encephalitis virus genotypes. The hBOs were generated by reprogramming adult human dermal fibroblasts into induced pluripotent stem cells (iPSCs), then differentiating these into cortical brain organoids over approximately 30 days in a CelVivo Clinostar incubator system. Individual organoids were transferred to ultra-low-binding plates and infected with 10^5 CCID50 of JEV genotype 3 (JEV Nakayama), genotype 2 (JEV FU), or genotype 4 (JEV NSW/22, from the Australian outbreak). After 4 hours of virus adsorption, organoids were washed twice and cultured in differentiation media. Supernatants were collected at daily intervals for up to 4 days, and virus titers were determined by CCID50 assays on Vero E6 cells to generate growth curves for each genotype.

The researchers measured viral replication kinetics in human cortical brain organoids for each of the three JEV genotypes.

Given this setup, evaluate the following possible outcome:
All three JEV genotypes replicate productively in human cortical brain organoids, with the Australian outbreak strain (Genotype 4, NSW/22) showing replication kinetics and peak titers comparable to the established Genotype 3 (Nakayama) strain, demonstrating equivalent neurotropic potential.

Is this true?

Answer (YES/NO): NO